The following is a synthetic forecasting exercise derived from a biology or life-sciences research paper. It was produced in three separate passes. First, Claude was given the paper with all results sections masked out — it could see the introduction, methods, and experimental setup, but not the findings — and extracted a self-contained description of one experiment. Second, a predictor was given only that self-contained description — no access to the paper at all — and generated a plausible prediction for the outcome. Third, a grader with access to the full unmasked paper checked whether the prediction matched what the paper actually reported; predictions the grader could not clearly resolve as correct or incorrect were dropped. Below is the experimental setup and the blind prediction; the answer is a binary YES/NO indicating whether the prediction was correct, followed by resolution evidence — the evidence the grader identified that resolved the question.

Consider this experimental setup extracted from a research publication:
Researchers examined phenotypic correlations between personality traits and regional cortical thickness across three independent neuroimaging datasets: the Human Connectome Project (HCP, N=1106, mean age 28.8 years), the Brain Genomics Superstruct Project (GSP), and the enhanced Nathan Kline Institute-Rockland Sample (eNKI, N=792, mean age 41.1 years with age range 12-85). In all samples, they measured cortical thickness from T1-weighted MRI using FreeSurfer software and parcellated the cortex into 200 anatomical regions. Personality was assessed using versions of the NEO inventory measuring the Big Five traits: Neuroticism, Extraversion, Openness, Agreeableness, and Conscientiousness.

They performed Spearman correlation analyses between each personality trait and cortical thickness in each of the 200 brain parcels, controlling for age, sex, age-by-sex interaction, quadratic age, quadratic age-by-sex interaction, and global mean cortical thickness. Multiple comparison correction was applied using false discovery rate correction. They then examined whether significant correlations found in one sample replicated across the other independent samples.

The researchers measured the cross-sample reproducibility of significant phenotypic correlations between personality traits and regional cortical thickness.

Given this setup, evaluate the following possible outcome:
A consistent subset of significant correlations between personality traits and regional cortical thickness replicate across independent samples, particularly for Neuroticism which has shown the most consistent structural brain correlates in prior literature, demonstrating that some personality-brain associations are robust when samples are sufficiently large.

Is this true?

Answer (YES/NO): NO